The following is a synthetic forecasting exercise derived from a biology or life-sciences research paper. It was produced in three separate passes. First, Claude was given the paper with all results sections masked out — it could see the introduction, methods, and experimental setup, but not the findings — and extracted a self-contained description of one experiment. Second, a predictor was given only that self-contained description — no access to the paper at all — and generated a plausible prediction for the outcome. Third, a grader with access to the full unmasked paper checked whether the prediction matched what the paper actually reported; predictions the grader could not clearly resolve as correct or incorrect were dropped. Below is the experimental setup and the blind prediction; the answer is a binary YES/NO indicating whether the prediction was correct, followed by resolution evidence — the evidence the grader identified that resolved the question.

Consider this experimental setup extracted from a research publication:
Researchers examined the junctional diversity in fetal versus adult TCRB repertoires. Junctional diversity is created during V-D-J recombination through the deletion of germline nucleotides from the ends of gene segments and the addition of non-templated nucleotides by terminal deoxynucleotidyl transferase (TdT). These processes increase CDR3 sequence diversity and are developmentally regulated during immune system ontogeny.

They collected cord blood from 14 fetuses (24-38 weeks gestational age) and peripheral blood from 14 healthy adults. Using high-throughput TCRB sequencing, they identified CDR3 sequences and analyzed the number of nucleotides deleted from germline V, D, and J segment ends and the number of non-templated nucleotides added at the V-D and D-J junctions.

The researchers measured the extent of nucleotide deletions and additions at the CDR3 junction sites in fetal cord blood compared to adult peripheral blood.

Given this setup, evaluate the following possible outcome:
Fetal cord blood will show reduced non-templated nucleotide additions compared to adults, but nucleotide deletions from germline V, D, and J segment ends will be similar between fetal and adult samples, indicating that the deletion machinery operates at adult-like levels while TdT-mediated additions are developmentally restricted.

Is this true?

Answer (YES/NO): NO